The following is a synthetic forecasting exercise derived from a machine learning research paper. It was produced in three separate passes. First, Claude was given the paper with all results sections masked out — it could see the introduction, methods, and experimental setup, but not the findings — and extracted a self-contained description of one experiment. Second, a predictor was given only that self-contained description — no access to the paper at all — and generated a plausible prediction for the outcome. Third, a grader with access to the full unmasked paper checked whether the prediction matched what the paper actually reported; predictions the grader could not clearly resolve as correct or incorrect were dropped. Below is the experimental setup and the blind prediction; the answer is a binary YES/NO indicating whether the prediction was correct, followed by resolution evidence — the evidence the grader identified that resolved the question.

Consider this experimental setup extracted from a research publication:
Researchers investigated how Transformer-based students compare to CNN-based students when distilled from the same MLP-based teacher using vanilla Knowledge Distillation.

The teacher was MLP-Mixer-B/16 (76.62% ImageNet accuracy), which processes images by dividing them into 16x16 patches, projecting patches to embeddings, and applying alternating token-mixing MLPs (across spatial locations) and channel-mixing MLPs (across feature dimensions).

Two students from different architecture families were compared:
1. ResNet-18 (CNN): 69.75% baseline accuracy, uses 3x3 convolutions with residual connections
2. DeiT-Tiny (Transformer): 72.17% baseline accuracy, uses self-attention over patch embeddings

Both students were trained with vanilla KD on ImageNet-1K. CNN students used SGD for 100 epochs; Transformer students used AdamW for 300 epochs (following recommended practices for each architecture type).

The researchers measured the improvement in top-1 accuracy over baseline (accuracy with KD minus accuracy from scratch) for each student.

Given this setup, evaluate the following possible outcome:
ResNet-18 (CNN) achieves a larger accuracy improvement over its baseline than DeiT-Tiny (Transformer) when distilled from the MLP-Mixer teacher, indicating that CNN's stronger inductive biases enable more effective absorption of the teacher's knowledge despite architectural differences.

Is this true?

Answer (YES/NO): NO